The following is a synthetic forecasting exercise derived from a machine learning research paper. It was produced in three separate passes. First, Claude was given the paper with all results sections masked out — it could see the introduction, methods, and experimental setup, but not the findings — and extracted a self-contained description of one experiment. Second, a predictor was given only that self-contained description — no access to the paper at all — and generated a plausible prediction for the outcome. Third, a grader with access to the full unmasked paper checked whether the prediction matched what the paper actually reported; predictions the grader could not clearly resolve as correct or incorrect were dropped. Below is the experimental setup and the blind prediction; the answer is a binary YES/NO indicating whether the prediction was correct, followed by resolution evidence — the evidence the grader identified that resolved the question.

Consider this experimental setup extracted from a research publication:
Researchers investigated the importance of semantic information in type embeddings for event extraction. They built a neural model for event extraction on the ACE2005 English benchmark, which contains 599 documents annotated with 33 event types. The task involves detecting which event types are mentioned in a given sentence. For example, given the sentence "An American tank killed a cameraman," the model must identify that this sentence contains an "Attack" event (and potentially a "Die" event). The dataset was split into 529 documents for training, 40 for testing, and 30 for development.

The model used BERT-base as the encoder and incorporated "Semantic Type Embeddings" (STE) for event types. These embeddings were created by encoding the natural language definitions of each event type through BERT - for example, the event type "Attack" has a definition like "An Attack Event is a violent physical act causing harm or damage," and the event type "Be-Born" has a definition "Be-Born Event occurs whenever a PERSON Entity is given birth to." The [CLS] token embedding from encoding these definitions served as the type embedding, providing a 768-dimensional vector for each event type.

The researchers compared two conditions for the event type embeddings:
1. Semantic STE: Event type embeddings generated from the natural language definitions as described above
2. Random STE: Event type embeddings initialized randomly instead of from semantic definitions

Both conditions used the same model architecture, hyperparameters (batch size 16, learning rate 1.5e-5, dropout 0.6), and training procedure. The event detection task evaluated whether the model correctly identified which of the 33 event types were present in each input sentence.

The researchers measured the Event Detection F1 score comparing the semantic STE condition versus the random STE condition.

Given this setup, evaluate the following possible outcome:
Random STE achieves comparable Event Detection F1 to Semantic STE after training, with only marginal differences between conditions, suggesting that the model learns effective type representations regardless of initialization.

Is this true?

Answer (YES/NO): NO